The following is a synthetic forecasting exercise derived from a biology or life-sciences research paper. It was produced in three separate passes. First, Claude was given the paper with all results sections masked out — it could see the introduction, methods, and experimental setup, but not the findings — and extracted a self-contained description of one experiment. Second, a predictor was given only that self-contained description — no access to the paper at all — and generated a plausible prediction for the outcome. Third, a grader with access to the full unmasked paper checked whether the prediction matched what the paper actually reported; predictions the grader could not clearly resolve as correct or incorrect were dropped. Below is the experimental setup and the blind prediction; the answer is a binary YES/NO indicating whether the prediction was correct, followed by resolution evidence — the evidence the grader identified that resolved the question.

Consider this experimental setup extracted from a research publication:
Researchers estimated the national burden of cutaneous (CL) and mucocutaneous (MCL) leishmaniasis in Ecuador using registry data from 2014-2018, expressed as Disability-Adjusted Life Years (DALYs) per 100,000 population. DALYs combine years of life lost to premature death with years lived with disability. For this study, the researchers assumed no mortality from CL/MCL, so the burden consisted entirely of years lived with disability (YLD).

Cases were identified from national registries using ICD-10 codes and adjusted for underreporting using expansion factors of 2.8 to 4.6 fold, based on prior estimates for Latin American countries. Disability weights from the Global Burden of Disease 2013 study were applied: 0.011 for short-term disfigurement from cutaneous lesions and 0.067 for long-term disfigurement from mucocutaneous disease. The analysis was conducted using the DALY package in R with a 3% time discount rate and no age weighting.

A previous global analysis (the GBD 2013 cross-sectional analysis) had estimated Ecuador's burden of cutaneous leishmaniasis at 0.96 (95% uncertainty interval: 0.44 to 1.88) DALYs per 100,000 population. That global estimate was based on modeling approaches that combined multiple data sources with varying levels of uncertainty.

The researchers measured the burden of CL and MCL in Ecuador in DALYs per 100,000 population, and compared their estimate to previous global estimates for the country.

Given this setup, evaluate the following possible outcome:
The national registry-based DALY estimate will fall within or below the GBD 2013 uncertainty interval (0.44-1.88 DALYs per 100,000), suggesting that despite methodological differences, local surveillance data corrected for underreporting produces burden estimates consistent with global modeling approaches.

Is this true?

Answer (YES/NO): YES